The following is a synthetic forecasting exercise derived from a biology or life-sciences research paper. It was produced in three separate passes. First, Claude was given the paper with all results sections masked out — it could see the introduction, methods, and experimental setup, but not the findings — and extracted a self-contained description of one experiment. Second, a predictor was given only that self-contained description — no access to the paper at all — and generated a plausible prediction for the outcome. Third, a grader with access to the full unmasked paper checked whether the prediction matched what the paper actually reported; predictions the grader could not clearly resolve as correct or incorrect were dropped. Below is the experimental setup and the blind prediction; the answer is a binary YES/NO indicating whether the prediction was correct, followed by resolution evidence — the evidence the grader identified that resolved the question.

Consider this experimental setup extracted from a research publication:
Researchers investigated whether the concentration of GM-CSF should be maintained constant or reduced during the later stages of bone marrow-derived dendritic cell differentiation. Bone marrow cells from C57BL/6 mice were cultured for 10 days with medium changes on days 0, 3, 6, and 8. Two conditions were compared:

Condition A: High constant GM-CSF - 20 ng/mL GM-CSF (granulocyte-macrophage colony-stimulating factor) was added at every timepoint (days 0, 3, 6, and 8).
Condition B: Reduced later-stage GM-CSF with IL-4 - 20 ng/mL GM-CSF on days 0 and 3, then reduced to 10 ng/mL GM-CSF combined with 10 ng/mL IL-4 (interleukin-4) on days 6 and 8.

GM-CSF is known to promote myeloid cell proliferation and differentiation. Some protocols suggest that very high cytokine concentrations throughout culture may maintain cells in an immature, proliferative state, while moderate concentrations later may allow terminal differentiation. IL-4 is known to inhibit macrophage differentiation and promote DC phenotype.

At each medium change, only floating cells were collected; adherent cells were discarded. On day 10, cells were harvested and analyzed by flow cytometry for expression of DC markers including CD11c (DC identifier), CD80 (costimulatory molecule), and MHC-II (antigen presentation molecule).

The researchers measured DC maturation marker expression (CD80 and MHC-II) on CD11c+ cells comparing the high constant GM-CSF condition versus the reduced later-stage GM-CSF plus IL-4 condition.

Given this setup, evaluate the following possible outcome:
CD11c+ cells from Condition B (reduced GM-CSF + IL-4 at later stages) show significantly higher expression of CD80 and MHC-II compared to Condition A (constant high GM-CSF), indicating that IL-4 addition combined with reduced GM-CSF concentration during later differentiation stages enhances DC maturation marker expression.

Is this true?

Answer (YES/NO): NO